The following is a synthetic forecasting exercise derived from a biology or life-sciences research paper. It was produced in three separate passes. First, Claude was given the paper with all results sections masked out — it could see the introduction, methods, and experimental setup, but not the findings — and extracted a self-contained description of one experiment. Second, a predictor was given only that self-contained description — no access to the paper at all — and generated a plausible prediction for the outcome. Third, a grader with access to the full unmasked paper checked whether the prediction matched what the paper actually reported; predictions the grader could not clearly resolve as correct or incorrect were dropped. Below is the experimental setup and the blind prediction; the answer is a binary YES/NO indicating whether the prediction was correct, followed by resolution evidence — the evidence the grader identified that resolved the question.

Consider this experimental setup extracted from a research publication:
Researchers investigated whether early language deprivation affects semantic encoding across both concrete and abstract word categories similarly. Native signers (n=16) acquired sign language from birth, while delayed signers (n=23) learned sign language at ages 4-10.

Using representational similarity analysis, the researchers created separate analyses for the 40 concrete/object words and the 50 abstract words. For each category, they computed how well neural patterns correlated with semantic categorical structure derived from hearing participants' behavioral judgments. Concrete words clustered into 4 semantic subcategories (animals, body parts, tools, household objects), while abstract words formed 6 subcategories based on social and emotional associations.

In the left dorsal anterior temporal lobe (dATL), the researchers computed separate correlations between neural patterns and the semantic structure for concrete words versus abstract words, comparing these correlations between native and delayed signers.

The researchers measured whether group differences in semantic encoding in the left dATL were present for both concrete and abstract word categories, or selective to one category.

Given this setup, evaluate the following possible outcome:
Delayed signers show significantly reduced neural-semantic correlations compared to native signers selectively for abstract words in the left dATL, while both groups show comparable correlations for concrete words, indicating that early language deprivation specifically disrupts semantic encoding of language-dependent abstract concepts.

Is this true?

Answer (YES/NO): NO